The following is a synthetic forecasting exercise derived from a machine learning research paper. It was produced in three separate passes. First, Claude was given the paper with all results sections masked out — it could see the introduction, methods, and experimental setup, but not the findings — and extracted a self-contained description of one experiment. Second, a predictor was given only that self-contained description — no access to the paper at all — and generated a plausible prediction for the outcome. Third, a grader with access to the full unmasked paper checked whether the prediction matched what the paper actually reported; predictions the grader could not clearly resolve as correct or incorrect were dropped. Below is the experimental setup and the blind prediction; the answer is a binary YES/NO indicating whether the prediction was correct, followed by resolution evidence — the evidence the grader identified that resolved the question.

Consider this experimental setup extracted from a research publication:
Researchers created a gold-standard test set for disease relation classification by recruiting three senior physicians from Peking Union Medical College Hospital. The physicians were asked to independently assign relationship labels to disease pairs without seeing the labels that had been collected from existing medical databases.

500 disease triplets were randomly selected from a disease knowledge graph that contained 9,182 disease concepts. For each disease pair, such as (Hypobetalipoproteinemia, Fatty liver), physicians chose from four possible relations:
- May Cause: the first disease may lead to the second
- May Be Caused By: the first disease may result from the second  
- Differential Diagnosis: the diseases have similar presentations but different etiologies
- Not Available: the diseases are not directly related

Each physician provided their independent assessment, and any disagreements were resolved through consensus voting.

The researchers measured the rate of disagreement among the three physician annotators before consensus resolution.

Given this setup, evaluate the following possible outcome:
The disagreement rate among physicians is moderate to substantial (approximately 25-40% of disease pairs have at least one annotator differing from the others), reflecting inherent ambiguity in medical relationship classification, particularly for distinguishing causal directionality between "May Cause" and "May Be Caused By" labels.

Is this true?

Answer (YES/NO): NO